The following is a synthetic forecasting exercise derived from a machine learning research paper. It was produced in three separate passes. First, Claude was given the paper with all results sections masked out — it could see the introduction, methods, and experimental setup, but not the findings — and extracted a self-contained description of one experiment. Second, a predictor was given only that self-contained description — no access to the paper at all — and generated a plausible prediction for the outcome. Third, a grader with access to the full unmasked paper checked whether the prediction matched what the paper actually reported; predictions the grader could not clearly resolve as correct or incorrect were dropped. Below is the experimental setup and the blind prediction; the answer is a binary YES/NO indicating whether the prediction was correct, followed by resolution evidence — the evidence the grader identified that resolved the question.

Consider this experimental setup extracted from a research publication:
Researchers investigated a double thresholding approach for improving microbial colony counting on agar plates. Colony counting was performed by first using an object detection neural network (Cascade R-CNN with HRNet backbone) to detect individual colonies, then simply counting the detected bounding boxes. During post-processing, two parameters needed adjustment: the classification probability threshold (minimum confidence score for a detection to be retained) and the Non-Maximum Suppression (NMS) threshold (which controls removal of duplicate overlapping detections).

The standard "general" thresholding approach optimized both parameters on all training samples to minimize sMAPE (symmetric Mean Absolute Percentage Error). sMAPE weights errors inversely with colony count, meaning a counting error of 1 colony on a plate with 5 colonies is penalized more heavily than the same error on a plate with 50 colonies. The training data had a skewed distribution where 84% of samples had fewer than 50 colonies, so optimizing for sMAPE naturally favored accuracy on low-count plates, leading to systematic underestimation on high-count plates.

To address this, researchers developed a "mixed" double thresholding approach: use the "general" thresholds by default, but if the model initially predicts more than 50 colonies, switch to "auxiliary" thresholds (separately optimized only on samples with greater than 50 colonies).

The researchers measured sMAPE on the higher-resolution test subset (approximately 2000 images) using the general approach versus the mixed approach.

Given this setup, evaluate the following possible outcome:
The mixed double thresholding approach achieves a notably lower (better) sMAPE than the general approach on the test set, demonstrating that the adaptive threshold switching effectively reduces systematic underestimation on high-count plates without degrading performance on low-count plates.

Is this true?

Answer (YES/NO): NO